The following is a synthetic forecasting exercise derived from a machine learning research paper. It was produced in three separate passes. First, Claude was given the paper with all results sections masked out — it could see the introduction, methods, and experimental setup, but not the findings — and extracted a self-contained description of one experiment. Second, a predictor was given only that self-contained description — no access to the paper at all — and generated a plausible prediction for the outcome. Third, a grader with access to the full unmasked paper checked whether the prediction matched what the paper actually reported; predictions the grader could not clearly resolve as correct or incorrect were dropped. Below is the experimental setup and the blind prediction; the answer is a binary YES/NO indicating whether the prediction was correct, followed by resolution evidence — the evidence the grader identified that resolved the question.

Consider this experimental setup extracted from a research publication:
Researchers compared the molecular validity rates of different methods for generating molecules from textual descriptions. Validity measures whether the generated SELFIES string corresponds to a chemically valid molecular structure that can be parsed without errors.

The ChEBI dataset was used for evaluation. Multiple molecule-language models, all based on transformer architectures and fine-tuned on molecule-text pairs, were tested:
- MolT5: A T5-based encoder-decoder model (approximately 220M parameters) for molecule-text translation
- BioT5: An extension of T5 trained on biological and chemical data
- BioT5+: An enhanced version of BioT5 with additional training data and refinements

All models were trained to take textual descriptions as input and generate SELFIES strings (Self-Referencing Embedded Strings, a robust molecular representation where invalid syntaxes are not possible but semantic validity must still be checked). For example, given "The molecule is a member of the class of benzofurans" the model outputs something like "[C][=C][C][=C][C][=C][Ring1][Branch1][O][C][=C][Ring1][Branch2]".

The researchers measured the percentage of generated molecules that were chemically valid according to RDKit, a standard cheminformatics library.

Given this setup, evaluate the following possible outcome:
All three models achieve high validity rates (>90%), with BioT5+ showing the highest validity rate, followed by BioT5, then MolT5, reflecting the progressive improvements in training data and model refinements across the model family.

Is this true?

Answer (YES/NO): NO